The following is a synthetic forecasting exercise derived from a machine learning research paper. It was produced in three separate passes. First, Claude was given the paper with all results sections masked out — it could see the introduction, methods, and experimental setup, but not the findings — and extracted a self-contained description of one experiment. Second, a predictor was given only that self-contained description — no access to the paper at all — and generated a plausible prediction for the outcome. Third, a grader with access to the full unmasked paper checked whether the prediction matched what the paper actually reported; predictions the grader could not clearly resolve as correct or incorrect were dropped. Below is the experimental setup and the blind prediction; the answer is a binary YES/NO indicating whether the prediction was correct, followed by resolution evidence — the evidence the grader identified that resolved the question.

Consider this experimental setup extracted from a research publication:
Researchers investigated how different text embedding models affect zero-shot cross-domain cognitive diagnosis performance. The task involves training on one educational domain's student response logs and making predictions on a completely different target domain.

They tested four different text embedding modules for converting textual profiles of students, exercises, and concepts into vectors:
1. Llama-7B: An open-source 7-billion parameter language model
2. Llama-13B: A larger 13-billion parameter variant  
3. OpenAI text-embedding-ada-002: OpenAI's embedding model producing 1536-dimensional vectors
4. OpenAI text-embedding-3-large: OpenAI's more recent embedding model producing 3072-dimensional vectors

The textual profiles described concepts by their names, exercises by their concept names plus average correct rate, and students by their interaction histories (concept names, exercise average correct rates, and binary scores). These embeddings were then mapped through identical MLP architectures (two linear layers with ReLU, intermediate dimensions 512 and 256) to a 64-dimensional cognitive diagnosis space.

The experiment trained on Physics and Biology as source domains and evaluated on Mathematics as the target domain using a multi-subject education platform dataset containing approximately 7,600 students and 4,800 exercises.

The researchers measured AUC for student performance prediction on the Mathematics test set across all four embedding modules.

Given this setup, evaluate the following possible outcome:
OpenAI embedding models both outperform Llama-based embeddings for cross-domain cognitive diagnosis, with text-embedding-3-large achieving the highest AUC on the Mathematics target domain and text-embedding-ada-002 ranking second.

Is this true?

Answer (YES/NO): NO